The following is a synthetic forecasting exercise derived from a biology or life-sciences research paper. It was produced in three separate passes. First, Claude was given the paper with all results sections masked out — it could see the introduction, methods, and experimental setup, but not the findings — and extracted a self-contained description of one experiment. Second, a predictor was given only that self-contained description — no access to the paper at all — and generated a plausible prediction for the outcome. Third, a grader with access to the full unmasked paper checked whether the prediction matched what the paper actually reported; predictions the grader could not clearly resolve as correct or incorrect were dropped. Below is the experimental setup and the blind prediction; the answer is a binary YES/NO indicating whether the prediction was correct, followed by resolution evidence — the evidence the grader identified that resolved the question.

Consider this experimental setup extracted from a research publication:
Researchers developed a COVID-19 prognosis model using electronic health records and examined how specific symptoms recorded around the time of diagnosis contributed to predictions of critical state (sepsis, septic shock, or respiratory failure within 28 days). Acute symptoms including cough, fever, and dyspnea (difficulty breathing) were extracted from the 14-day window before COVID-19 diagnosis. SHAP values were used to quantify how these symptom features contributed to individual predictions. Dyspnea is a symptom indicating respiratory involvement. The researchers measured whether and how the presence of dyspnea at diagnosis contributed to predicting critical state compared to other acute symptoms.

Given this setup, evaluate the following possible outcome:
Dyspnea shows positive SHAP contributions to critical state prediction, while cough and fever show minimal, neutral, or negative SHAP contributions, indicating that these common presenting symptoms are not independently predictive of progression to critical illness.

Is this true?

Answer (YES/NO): YES